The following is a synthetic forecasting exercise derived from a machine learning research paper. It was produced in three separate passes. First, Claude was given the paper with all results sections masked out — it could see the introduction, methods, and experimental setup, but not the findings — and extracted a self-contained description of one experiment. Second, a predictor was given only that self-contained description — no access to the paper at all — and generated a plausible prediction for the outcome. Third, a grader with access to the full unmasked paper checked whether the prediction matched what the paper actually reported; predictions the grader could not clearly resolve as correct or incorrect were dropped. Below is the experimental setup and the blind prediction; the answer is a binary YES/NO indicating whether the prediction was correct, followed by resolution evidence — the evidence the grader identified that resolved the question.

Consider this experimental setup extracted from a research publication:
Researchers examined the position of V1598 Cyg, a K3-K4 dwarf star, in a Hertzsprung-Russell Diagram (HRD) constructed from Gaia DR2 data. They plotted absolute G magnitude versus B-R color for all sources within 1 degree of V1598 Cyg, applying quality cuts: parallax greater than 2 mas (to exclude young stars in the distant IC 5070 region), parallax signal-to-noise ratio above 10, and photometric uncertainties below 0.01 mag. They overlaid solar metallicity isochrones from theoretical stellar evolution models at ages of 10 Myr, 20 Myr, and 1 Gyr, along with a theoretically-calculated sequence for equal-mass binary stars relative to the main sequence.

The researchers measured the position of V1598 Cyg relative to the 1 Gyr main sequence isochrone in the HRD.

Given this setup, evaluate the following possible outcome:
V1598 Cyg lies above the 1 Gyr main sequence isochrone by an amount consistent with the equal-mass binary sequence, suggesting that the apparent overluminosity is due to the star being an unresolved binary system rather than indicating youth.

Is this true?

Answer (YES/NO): NO